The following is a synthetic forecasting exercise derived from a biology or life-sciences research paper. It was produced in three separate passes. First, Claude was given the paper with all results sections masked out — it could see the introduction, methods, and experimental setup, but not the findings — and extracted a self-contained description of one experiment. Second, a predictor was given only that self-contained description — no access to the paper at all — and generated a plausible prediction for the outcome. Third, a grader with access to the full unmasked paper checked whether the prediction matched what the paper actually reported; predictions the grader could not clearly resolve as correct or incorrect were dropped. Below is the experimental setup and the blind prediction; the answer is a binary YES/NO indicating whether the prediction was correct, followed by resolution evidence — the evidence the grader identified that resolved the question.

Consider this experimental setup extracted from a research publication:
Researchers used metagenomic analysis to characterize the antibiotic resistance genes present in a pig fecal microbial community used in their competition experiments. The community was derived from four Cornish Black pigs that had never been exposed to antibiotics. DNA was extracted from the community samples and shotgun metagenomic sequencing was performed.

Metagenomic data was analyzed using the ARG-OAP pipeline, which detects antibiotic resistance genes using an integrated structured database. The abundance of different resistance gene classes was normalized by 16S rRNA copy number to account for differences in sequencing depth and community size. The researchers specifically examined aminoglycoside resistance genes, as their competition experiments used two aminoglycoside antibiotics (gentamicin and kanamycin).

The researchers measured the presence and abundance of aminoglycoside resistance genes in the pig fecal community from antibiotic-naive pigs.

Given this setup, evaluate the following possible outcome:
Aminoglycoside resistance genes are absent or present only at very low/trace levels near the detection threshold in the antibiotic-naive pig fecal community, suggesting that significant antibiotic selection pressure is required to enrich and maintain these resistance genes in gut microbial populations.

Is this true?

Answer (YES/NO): NO